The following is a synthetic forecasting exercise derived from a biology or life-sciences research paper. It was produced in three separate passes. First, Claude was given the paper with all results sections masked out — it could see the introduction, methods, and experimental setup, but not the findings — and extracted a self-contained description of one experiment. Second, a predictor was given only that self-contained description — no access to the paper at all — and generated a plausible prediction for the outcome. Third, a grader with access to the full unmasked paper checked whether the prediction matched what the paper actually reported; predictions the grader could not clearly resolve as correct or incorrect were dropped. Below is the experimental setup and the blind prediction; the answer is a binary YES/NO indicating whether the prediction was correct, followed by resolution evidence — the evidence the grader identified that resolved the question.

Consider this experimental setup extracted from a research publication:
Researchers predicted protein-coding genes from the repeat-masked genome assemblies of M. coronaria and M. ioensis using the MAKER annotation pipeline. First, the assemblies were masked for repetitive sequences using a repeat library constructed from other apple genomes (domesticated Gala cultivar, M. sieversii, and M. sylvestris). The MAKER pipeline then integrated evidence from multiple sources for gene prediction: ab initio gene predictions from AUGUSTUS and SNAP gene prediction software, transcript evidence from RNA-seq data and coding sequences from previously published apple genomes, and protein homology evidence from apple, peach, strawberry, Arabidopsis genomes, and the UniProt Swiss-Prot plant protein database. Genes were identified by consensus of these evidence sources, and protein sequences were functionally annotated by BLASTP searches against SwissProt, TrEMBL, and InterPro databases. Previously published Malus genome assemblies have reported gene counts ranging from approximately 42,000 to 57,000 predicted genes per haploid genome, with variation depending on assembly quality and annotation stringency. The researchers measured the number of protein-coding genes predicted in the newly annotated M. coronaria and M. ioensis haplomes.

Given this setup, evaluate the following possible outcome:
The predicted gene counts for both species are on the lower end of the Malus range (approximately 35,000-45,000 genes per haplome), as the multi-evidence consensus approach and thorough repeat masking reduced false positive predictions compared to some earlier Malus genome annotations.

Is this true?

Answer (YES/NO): NO